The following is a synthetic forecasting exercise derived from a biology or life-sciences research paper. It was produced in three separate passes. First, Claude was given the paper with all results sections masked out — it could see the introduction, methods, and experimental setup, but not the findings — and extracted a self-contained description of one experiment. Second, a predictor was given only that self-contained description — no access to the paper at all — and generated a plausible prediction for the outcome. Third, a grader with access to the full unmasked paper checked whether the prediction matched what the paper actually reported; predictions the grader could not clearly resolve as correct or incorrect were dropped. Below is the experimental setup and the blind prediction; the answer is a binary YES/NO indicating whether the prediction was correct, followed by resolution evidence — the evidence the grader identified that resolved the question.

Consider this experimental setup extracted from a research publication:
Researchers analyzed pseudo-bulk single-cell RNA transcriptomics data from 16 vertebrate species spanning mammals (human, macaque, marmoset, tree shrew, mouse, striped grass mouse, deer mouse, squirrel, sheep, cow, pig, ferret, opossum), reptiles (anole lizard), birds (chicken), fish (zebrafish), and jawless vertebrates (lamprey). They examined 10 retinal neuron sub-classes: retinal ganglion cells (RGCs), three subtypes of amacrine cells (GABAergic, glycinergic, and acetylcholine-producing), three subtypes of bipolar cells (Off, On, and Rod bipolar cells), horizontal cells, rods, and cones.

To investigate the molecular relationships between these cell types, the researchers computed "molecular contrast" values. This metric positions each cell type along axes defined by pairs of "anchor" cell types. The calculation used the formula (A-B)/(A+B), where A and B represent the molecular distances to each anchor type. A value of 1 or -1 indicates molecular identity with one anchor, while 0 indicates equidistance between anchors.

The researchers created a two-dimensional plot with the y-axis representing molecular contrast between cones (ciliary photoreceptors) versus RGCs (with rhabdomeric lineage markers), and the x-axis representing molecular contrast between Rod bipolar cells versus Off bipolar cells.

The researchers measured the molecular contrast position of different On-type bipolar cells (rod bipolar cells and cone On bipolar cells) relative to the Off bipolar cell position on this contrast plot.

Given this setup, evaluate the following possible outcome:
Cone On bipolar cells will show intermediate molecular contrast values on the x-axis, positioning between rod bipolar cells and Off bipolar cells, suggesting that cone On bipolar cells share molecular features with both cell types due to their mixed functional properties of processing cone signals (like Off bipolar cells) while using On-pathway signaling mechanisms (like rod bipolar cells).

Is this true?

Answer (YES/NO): YES